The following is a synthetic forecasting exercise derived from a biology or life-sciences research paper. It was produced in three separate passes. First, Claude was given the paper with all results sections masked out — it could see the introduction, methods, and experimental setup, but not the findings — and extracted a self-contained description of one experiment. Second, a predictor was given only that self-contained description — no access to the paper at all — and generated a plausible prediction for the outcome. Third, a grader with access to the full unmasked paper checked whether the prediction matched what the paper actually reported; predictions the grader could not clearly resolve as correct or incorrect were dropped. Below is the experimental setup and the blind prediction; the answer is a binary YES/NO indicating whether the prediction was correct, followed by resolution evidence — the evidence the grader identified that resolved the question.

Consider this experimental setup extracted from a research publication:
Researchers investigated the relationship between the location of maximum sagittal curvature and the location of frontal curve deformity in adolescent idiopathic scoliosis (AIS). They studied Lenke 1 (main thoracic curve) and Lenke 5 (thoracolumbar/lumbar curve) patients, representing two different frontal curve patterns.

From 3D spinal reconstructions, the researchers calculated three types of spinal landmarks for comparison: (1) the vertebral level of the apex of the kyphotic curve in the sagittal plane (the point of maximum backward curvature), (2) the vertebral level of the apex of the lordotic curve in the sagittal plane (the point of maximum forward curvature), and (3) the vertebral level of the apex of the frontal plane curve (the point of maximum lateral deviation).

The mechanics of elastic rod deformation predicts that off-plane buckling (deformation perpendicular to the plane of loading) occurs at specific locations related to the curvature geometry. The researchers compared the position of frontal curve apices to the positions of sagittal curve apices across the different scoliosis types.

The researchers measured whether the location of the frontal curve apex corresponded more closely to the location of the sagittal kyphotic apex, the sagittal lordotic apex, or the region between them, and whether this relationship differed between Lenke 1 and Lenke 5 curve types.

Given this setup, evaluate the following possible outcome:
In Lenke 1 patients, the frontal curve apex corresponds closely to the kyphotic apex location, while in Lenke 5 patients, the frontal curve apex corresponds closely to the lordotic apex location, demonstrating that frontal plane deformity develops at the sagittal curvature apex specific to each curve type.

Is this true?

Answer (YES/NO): NO